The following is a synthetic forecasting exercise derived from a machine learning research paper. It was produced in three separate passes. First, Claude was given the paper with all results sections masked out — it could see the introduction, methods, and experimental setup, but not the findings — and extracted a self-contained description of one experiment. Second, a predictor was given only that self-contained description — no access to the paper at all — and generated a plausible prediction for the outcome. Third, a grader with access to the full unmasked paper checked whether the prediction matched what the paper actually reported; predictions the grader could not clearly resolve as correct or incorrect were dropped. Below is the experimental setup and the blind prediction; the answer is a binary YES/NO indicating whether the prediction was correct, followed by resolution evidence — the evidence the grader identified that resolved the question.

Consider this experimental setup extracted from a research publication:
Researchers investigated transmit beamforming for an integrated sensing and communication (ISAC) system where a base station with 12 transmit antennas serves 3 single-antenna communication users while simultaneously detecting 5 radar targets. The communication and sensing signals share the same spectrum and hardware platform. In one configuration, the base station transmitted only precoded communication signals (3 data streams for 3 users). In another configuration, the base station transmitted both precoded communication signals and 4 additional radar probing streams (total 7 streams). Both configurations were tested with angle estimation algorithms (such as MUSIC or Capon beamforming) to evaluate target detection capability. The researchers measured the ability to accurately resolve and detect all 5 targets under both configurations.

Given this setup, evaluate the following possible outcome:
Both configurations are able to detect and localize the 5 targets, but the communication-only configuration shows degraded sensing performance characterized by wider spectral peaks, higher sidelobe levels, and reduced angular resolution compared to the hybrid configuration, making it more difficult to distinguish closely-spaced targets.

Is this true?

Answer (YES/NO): NO